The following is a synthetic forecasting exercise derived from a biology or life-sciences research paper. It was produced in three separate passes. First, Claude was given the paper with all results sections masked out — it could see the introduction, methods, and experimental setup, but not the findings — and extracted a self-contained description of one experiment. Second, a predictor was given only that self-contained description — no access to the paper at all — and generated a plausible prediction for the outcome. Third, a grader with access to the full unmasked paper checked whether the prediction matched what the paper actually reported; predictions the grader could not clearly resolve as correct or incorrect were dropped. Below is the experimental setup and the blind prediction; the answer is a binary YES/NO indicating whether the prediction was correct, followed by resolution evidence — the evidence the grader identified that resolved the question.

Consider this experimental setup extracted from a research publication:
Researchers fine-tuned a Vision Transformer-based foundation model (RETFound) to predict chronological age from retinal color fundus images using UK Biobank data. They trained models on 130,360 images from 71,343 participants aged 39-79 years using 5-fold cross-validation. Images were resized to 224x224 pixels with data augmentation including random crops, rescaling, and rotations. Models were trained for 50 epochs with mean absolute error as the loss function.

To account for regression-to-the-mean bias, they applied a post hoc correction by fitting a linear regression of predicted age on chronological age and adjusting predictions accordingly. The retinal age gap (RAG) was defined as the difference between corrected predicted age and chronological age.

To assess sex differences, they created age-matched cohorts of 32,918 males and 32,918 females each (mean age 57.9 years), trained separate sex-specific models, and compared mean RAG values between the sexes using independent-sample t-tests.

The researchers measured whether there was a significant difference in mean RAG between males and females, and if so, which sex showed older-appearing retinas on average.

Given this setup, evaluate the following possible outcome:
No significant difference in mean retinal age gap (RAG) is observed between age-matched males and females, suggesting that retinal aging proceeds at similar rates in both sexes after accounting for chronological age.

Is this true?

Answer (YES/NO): NO